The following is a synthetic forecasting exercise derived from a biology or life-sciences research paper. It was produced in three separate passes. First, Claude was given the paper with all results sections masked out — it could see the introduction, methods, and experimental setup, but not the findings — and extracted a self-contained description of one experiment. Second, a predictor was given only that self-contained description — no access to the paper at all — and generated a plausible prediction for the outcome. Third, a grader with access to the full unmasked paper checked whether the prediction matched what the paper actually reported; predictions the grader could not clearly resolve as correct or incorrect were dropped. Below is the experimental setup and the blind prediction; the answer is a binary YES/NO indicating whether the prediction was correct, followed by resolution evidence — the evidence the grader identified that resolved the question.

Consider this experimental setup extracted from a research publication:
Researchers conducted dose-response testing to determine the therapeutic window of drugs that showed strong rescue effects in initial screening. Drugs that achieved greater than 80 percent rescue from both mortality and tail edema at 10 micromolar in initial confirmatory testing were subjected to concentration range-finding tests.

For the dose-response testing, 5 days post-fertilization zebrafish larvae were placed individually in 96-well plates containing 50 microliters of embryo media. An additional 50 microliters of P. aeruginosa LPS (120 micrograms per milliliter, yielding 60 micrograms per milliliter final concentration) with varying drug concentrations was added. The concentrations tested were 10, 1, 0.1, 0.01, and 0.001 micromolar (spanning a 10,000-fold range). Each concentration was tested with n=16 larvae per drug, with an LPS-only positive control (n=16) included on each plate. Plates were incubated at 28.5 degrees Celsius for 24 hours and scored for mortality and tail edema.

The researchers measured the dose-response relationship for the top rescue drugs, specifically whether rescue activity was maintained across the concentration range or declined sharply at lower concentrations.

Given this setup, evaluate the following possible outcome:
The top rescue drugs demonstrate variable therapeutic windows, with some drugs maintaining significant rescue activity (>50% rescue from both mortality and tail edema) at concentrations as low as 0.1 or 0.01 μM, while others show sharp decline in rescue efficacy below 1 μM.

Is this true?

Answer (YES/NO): YES